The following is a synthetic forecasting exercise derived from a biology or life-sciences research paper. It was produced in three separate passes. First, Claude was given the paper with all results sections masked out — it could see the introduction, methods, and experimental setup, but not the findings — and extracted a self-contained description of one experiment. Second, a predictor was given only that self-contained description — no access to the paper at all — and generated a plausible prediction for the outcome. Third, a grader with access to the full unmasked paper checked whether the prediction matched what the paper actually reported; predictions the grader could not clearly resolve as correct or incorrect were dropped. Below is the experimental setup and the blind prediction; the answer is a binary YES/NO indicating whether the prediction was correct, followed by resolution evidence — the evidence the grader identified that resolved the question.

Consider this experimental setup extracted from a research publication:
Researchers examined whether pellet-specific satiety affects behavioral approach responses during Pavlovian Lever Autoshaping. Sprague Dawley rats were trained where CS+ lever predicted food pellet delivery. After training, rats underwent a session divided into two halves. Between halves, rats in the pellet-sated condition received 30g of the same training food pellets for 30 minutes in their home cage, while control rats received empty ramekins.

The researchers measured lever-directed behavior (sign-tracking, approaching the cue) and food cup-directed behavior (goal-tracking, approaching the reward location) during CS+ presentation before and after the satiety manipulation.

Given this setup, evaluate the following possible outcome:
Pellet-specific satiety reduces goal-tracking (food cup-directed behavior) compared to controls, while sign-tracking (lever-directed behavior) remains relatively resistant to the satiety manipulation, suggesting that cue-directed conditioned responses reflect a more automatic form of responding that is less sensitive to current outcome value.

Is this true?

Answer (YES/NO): NO